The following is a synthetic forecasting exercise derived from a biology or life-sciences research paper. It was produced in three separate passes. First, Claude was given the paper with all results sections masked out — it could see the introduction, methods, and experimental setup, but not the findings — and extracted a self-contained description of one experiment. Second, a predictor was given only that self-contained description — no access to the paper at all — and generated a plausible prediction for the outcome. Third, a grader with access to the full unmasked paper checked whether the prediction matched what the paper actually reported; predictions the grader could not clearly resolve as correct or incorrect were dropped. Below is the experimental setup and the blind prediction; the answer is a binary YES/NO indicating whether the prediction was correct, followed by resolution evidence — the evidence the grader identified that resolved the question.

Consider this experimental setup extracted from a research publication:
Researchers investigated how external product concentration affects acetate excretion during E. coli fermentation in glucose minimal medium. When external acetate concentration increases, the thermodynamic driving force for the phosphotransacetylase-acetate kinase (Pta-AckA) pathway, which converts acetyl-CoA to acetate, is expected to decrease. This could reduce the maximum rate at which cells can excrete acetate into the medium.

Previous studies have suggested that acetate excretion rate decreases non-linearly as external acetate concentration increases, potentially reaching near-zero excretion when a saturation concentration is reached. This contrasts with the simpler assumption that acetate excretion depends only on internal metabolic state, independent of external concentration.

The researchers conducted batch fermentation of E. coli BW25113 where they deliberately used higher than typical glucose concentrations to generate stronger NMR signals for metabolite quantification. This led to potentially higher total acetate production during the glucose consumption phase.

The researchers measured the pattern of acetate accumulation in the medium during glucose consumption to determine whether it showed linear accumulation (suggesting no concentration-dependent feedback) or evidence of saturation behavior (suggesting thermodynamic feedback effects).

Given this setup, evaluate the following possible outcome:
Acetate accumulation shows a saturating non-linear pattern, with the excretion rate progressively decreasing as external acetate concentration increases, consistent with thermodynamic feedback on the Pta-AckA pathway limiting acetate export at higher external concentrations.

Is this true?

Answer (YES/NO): YES